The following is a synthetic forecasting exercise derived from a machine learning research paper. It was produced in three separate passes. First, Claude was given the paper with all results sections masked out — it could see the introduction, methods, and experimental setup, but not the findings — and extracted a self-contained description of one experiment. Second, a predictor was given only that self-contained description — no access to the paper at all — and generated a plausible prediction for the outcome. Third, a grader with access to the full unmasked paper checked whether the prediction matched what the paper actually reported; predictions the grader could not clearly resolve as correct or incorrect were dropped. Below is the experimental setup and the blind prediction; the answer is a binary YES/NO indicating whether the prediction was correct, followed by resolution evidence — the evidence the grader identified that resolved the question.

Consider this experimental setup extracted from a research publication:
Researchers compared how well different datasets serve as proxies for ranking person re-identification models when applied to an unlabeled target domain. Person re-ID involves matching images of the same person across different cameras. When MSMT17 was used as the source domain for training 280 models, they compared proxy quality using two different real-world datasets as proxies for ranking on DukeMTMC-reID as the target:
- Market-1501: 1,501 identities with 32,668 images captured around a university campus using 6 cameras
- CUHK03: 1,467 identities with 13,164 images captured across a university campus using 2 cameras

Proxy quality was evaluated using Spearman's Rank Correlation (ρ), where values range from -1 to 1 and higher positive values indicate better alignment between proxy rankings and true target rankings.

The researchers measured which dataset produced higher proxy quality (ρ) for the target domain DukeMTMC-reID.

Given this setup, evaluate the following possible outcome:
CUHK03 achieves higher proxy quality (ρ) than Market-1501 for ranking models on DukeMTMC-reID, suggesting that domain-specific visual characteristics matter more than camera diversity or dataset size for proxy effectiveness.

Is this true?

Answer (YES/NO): NO